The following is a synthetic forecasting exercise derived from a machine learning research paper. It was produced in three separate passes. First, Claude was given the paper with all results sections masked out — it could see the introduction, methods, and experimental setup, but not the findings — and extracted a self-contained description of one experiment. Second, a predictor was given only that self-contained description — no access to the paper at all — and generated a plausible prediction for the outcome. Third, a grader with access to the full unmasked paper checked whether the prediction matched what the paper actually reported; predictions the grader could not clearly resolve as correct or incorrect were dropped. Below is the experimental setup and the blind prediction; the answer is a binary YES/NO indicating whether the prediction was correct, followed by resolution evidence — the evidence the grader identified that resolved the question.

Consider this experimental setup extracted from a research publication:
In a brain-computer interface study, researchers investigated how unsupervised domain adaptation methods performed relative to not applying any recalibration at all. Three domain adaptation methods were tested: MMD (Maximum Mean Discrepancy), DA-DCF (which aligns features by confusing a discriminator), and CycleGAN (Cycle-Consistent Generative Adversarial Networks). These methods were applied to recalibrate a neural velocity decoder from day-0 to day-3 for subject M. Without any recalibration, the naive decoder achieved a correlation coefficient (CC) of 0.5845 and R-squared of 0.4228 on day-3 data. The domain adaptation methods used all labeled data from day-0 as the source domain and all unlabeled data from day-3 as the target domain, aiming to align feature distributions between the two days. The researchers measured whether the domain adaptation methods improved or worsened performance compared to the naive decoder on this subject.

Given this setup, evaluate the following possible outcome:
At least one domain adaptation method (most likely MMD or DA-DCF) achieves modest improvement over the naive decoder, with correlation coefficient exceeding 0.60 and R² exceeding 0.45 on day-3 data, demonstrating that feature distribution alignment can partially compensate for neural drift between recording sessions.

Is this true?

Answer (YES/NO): NO